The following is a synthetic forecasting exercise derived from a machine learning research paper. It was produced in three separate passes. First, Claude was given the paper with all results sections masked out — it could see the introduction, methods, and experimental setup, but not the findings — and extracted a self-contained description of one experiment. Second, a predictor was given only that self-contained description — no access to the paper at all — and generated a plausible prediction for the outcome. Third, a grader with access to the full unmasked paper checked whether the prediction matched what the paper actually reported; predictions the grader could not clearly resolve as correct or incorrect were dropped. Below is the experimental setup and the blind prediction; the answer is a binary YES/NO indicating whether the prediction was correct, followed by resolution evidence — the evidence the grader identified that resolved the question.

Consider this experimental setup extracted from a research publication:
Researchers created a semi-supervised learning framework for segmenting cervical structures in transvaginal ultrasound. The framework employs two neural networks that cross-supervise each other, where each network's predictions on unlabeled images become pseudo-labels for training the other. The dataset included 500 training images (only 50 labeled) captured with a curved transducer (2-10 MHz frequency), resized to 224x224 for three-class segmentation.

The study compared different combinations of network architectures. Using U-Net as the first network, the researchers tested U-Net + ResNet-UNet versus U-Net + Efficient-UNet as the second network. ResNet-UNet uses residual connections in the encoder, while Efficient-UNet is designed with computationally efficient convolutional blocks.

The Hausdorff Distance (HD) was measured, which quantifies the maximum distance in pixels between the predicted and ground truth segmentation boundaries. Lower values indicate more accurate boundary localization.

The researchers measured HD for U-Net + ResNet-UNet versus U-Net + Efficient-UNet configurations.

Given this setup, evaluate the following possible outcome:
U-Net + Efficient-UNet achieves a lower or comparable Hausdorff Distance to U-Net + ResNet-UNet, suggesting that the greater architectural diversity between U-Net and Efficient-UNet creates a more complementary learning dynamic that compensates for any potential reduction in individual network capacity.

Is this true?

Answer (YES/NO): YES